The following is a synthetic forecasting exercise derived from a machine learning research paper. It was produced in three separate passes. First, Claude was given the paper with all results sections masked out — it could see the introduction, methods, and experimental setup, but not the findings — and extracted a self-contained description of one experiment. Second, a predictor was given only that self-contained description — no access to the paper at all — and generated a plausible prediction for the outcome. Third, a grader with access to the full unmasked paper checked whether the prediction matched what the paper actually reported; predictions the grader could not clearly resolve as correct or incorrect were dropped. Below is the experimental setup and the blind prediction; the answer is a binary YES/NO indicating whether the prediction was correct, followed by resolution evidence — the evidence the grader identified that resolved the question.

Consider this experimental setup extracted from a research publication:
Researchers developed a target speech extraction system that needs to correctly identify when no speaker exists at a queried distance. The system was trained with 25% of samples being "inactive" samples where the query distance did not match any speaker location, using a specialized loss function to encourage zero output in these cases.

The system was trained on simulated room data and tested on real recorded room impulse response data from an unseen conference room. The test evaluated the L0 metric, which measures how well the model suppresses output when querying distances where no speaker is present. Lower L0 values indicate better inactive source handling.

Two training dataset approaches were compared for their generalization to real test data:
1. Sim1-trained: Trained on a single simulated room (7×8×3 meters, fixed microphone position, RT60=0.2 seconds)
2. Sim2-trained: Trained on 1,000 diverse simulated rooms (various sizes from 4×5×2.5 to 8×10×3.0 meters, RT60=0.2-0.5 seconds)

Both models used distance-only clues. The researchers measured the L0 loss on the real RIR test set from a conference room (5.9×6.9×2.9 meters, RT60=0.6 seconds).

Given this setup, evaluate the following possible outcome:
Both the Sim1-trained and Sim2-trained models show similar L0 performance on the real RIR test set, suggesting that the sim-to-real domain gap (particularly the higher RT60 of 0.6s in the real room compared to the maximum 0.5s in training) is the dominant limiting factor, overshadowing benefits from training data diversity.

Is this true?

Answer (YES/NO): NO